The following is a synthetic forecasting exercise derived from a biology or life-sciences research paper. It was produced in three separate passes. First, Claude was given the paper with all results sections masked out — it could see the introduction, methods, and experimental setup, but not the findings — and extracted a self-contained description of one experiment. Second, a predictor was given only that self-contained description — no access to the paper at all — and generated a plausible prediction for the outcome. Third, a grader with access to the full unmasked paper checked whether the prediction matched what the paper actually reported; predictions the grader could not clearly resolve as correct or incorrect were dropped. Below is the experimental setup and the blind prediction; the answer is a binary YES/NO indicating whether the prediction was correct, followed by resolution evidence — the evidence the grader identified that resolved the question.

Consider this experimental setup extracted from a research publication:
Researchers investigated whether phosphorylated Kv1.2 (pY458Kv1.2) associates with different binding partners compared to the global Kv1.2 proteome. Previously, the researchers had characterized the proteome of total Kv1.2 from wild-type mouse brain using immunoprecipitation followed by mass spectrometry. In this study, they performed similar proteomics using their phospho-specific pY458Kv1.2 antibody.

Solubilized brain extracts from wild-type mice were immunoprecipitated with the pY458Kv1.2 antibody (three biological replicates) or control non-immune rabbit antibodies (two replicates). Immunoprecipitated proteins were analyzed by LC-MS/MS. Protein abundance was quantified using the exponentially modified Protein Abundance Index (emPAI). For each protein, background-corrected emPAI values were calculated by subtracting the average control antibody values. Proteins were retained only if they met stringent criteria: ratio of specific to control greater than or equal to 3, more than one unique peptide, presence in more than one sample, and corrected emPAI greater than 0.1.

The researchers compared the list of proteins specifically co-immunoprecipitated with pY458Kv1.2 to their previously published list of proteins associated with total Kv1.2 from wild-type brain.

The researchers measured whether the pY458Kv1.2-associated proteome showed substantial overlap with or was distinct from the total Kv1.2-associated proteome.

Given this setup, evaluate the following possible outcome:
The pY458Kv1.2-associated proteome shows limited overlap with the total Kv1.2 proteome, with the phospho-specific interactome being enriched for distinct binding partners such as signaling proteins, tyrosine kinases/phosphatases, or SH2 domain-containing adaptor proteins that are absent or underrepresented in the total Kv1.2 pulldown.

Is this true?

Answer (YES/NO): YES